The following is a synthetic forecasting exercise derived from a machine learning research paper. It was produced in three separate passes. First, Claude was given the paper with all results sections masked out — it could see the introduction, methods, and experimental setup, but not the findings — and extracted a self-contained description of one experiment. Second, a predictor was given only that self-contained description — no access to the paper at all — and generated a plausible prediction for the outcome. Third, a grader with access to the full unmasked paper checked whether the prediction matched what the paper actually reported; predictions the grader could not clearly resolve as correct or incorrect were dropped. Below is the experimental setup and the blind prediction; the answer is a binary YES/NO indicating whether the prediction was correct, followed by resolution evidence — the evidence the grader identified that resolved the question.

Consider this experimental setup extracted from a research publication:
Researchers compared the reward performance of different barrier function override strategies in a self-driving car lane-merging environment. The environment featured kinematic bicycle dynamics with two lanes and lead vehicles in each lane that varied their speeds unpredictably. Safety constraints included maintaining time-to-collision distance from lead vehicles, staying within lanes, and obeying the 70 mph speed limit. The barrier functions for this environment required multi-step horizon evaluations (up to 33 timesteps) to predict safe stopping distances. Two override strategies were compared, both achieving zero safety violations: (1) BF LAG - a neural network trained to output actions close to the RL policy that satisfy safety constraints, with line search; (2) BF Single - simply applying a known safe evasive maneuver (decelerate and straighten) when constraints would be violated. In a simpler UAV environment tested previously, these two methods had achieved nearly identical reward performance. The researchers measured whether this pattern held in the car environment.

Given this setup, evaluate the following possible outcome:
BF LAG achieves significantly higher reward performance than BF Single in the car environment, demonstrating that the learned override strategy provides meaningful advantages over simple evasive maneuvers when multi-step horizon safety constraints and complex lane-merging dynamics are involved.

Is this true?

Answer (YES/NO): NO